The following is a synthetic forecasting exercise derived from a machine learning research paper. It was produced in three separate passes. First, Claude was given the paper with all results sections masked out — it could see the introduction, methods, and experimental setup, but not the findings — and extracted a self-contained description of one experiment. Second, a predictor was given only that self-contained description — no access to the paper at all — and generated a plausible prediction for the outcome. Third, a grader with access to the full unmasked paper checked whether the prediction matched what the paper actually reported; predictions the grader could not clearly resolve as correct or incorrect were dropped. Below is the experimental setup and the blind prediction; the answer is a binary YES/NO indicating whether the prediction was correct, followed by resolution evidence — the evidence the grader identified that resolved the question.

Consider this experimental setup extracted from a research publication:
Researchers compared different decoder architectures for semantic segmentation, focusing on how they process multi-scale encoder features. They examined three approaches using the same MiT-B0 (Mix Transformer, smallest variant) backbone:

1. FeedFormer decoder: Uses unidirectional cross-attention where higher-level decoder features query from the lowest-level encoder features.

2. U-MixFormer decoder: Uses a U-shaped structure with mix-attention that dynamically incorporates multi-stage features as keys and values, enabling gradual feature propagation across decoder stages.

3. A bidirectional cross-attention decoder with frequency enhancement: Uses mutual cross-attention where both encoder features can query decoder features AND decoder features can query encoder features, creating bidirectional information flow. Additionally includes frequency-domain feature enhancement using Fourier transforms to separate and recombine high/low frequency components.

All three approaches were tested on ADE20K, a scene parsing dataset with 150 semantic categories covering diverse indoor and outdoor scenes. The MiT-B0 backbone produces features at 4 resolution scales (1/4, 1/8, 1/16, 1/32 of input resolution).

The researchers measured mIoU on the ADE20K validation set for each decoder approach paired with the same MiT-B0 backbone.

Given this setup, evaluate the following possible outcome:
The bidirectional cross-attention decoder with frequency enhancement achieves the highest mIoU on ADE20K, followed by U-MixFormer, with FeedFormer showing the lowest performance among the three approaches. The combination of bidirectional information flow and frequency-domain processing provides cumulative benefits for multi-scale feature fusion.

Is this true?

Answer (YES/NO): YES